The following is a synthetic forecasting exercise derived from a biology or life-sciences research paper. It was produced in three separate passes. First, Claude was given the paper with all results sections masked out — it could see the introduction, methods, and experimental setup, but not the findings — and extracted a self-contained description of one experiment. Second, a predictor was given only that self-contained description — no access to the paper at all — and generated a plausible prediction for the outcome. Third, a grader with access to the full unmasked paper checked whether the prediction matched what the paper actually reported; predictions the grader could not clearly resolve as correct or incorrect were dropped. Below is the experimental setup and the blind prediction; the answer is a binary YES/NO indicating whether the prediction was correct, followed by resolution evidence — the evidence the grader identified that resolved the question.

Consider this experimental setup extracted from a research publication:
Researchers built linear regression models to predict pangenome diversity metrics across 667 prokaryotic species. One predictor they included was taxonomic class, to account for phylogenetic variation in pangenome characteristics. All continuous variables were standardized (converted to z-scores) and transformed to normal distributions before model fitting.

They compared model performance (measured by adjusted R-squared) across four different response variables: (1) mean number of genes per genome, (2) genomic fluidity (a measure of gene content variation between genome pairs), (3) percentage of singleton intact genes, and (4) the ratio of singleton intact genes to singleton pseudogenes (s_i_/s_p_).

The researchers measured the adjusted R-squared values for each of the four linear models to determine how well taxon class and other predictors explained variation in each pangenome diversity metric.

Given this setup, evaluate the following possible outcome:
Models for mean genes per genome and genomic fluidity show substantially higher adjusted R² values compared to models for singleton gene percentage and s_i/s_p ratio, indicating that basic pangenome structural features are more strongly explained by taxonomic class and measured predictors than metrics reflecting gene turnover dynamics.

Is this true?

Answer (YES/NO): NO